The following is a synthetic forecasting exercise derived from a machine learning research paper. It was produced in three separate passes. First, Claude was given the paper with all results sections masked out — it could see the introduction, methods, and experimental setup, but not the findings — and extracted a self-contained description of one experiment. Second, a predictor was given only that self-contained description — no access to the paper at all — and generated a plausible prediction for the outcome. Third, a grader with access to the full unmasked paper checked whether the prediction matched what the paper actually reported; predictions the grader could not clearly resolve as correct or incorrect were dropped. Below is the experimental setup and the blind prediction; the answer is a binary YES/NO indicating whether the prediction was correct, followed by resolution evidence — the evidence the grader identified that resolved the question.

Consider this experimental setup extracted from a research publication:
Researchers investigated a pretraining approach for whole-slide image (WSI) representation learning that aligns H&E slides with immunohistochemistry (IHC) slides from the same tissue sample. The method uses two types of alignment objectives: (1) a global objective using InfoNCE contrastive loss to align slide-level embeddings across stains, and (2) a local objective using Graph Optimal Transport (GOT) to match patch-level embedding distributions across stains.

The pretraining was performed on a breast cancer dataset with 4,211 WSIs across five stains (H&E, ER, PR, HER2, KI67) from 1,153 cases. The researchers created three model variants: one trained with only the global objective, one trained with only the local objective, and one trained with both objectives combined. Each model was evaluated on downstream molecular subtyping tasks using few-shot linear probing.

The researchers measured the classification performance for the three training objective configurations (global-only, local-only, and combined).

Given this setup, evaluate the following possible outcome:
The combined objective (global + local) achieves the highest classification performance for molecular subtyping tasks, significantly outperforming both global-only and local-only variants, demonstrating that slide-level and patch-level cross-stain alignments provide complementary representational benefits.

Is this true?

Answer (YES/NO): NO